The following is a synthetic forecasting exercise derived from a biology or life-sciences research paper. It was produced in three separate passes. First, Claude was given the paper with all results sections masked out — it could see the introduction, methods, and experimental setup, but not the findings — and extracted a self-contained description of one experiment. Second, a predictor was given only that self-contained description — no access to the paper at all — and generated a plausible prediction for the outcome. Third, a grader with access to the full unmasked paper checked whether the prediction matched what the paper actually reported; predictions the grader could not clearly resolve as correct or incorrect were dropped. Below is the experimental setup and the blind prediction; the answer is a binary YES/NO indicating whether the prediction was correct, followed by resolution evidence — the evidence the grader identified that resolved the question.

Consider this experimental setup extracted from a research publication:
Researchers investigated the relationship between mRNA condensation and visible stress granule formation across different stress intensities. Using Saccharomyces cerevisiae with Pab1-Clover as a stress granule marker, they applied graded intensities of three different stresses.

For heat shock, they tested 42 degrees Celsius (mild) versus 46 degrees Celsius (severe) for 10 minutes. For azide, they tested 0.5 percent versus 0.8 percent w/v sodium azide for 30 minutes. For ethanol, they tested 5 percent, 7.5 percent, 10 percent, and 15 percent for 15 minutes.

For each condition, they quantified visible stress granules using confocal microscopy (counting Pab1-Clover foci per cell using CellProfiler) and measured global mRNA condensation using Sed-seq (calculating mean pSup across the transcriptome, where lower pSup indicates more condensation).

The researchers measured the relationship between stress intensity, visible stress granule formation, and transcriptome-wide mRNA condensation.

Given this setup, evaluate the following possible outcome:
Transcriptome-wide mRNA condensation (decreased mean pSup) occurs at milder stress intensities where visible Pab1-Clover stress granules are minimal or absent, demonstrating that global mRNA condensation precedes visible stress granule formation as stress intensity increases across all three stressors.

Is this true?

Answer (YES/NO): YES